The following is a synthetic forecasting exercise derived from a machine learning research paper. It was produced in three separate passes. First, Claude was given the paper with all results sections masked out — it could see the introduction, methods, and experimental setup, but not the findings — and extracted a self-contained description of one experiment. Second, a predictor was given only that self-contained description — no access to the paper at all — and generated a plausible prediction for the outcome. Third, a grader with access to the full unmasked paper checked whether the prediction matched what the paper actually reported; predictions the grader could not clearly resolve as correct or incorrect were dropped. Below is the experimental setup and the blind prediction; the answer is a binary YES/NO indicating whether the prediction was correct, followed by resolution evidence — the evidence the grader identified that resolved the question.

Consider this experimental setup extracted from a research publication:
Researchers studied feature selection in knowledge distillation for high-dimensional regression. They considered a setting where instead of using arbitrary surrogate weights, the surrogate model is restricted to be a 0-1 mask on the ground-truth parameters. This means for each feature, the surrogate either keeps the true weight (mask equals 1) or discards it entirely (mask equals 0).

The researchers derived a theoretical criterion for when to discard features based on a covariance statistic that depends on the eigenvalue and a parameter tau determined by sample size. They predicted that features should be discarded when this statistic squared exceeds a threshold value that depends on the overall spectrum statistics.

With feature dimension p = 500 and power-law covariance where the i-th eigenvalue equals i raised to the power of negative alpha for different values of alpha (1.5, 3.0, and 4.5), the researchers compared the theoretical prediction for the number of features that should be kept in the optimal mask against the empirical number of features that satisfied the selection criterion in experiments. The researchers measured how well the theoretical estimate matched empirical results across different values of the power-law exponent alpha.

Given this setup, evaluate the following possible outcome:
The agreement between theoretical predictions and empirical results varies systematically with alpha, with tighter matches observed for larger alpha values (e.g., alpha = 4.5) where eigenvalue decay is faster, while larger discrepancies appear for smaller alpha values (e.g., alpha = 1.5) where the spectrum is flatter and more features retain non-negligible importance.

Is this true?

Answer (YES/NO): YES